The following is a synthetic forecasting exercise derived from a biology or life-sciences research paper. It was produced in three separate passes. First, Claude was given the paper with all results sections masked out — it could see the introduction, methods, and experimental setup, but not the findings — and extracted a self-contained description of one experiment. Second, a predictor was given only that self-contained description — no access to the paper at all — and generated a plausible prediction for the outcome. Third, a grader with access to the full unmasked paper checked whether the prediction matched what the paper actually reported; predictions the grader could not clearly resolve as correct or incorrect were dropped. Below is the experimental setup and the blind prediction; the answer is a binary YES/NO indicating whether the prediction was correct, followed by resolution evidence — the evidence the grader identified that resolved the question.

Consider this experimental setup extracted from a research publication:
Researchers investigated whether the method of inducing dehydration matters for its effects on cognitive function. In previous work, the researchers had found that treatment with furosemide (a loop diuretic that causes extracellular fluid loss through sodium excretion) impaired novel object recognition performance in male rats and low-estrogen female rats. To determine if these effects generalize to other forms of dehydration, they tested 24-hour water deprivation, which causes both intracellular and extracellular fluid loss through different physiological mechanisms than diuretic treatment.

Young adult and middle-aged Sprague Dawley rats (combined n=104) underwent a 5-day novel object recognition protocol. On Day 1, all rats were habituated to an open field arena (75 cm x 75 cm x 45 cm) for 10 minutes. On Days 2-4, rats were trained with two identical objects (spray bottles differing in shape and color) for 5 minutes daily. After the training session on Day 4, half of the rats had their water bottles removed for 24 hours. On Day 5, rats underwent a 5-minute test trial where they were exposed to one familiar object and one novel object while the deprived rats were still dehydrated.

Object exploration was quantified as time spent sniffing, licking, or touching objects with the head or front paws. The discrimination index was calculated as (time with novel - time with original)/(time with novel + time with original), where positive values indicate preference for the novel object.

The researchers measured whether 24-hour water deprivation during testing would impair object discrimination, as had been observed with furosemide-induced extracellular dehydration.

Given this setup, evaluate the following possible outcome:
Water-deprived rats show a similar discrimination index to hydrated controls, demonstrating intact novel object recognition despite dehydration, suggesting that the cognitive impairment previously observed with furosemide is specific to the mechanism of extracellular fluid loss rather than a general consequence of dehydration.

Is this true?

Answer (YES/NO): YES